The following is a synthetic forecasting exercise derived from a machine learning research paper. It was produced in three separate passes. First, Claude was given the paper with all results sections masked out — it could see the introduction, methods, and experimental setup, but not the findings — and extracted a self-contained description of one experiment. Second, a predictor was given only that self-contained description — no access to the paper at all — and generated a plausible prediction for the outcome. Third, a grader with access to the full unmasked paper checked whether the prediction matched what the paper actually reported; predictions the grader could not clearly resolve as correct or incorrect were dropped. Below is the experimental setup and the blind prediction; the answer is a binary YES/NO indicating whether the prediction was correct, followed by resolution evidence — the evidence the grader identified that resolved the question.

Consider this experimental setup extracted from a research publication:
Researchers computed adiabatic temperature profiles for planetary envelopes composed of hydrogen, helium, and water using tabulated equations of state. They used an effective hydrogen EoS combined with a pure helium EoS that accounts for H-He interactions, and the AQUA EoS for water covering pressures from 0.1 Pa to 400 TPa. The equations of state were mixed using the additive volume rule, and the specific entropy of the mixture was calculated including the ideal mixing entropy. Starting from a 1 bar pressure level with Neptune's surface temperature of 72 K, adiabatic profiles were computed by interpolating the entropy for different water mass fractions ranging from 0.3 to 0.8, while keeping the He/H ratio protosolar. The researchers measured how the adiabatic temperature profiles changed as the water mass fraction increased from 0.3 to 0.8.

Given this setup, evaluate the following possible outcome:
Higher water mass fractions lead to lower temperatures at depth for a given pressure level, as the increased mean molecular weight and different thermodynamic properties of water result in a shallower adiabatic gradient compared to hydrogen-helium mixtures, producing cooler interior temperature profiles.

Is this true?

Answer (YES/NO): YES